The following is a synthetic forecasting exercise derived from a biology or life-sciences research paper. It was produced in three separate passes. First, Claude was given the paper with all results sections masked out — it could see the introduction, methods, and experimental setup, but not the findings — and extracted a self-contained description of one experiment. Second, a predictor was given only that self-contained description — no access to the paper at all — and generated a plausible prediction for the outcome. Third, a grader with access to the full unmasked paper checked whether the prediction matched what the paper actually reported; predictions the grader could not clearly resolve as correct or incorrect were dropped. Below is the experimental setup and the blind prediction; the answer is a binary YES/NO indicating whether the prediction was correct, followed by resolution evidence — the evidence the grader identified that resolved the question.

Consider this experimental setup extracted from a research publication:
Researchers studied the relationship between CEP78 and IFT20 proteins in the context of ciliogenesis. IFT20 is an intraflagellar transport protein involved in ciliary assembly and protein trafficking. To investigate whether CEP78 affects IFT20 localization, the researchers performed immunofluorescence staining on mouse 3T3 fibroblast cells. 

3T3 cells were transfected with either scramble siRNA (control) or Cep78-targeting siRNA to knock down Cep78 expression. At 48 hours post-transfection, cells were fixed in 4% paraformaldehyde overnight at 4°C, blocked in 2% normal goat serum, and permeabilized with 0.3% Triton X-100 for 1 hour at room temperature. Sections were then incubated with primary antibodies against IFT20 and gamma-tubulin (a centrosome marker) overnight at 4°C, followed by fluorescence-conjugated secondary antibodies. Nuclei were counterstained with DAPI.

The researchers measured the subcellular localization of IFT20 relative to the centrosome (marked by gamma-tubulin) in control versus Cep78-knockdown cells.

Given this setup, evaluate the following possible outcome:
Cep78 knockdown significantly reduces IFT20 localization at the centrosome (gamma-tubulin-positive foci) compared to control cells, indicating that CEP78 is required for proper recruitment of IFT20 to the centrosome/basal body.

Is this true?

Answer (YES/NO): YES